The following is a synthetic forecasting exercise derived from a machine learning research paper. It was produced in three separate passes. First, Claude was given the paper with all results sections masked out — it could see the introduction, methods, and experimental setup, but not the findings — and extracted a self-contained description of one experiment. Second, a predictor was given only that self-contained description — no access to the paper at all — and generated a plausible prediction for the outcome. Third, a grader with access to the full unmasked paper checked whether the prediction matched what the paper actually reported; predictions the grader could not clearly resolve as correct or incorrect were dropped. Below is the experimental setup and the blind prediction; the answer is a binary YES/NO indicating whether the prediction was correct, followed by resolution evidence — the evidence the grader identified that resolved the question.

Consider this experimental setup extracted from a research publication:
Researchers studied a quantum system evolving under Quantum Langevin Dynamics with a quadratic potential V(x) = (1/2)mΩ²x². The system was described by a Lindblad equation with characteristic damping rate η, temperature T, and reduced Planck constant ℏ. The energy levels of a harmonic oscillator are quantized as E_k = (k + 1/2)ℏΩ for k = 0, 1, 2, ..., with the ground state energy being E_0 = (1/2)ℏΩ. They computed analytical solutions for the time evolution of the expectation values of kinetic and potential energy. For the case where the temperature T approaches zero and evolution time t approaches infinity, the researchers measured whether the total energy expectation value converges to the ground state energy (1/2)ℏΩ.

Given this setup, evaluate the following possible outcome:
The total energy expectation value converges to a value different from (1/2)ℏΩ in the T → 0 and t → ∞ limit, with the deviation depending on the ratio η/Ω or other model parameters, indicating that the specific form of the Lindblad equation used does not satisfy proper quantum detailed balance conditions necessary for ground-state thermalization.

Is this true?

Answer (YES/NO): NO